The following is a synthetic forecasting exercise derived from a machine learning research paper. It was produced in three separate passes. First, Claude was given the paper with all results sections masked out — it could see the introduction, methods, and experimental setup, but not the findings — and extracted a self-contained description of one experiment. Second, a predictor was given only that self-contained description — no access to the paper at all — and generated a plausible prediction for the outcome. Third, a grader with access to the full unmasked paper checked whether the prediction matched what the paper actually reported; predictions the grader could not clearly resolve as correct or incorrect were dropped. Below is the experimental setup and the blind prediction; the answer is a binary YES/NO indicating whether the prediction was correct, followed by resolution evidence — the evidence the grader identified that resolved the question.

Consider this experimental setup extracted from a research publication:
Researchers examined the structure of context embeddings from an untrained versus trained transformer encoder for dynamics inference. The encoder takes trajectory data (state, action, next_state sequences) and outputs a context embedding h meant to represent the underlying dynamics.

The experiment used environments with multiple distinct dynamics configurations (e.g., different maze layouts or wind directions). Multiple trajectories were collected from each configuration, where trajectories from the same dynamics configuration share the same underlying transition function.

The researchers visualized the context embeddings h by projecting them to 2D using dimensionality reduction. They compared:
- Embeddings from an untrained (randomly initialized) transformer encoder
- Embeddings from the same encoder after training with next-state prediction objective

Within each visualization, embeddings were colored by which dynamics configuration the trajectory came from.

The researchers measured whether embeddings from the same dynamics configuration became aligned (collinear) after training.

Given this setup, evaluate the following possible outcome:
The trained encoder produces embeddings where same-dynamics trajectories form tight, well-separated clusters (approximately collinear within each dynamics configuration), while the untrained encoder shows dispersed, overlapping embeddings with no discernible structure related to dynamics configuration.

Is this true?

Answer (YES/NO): YES